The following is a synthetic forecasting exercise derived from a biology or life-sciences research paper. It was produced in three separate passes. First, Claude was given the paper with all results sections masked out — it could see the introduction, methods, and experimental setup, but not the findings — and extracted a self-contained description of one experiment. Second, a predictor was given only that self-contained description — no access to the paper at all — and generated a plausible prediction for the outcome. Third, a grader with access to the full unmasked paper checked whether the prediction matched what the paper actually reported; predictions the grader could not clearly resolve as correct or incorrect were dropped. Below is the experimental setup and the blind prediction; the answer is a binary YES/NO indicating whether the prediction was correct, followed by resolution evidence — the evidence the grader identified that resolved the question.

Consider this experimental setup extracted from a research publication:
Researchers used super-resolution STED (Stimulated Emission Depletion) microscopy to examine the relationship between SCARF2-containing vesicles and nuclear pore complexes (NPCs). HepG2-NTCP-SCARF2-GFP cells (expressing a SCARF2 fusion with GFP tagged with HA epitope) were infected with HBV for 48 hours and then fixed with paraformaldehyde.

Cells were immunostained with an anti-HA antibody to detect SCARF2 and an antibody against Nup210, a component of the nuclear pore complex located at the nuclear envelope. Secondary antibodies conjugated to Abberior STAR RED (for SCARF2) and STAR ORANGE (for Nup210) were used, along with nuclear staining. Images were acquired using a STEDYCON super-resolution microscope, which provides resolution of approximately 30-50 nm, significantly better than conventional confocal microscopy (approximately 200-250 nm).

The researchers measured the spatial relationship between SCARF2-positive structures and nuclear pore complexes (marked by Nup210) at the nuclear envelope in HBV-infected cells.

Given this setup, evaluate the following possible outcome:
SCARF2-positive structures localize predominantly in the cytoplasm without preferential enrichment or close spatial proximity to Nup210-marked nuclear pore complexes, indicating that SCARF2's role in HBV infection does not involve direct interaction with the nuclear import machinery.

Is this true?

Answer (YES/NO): NO